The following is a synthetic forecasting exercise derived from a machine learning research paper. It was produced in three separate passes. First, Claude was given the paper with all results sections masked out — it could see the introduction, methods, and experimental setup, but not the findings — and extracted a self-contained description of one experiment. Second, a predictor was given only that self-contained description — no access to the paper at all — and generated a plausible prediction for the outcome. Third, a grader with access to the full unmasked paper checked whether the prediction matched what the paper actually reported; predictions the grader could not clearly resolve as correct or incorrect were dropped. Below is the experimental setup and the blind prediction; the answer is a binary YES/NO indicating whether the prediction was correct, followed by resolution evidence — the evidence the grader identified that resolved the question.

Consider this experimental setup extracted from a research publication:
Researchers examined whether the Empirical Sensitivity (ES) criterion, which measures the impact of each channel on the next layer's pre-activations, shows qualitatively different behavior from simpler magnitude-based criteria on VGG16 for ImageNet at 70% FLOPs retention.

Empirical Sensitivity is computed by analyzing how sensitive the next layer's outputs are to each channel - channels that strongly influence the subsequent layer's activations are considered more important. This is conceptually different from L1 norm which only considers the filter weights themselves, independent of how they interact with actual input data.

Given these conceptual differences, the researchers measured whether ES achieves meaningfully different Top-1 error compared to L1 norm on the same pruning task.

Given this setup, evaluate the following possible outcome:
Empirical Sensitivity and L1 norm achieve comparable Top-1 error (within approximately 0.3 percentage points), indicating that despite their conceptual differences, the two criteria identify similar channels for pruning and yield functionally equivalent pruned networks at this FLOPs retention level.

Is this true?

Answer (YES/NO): NO